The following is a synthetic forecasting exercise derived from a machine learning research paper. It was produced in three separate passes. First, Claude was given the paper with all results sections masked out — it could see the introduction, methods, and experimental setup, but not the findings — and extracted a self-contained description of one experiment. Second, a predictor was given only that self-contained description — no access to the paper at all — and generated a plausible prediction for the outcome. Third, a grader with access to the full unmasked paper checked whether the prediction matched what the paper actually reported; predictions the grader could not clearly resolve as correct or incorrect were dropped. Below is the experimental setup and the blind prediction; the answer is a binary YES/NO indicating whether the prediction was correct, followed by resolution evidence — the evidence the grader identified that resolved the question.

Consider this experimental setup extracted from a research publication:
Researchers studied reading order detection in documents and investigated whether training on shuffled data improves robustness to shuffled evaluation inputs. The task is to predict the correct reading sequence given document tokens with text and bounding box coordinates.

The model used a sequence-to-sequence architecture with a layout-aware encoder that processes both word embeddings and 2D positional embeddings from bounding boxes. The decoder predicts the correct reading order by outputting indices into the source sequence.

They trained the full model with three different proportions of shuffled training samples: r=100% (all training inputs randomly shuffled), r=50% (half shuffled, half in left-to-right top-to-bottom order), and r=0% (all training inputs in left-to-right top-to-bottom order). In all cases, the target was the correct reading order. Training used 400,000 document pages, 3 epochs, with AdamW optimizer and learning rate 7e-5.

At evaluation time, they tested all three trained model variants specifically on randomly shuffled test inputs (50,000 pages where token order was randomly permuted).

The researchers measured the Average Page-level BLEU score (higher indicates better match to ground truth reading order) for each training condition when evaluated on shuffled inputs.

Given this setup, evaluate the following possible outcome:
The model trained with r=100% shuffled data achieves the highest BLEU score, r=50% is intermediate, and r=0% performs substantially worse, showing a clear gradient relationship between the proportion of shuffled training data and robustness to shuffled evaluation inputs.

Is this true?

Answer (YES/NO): NO